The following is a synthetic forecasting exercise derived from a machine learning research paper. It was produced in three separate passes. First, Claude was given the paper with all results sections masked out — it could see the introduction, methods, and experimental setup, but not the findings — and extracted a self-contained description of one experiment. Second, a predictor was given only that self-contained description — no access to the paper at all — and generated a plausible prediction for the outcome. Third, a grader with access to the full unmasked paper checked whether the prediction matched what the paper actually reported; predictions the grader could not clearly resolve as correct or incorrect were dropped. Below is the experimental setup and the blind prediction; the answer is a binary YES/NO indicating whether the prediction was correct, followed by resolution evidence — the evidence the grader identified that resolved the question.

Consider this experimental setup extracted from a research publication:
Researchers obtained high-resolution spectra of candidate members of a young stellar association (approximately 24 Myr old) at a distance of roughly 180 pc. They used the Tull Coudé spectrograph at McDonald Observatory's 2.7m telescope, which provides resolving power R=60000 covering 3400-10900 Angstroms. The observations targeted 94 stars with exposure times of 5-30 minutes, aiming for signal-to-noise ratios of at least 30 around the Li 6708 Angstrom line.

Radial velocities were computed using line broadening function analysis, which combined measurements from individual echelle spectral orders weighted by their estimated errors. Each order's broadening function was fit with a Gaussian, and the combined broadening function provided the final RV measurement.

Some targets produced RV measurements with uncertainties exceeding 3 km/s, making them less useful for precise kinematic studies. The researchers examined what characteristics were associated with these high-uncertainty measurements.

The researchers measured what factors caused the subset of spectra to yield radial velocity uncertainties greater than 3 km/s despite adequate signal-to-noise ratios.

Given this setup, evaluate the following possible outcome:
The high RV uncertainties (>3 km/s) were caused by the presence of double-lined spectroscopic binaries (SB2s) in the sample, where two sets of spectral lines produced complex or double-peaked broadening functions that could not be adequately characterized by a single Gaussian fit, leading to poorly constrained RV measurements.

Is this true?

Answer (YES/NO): NO